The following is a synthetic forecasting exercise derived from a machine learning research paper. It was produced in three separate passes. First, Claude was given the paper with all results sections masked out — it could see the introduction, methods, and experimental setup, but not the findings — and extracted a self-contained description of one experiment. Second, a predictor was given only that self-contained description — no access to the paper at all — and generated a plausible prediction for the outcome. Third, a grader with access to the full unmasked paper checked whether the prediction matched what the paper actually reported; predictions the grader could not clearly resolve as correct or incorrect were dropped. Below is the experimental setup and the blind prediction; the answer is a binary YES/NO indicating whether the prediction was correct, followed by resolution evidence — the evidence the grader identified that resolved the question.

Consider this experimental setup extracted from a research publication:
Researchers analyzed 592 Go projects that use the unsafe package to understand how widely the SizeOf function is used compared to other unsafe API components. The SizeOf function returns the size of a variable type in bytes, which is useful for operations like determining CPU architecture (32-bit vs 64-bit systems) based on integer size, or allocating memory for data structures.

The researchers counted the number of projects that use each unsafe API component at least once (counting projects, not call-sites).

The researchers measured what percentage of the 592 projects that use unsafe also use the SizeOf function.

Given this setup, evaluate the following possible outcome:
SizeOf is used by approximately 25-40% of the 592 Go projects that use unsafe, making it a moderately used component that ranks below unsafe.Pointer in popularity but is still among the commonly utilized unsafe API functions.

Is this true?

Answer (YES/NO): YES